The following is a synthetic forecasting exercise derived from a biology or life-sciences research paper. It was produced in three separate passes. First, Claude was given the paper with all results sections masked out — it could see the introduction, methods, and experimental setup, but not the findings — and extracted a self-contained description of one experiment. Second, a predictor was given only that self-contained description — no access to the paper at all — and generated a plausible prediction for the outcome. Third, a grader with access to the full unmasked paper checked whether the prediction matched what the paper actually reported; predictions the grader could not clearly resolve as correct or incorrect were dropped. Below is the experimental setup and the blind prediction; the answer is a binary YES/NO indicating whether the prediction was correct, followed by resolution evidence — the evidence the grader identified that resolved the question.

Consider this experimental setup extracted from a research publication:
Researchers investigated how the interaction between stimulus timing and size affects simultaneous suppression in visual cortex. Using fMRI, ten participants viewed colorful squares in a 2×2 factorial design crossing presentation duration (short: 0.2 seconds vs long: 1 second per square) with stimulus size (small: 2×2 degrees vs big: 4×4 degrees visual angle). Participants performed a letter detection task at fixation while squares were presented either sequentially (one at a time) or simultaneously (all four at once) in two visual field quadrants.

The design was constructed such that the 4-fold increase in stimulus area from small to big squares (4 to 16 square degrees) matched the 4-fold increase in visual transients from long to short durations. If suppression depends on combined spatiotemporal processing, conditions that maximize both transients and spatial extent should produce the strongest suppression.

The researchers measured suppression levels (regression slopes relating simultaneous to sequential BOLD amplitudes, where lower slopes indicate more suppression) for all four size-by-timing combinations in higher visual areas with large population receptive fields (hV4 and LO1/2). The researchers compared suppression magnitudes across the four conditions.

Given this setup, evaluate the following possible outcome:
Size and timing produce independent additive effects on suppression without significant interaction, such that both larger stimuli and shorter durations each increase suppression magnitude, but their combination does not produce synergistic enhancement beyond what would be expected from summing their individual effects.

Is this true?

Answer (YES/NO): NO